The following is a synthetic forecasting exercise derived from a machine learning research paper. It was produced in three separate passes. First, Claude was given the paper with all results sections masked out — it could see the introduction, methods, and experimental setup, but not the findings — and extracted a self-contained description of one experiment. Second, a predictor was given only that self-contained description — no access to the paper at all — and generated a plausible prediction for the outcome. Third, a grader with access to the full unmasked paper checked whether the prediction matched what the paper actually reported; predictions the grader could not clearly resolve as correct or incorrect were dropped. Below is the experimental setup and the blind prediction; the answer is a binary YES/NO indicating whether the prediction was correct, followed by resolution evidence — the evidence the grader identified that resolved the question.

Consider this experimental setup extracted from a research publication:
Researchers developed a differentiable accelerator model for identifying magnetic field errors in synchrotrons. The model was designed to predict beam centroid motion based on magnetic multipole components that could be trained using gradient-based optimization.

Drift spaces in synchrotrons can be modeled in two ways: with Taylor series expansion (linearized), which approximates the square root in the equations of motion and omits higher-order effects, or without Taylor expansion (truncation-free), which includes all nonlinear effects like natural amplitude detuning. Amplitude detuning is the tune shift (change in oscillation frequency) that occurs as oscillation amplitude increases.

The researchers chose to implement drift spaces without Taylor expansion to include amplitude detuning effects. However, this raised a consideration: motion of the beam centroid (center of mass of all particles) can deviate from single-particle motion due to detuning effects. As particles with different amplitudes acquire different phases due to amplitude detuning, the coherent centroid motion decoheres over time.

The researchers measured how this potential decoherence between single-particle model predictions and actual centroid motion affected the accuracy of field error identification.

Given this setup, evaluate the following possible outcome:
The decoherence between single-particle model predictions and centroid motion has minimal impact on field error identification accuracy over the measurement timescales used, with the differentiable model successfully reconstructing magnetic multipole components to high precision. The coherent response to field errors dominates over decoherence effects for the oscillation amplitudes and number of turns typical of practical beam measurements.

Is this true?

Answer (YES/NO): NO